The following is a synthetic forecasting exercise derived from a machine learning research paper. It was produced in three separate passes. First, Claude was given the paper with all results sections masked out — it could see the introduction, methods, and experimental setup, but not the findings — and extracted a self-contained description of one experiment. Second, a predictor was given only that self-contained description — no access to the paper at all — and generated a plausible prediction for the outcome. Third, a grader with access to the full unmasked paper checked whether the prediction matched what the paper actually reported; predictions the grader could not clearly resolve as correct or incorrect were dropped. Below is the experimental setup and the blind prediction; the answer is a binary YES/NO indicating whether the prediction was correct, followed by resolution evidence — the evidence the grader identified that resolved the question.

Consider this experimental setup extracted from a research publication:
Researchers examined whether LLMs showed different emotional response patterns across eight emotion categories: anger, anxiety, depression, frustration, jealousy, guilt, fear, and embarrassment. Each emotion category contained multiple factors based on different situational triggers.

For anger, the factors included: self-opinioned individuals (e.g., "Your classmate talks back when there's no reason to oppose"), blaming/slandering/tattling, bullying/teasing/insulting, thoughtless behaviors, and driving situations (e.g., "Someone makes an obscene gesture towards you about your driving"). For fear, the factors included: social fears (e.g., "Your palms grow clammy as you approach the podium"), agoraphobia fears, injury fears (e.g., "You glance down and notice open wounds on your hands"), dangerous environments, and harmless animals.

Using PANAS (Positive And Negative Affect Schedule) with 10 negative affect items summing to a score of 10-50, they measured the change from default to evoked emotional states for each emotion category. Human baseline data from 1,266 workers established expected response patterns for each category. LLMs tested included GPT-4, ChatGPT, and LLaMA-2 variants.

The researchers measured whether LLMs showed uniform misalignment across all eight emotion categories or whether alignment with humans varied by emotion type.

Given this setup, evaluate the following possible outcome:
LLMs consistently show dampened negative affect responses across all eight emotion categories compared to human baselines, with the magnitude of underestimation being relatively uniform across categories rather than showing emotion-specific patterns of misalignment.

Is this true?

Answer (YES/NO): NO